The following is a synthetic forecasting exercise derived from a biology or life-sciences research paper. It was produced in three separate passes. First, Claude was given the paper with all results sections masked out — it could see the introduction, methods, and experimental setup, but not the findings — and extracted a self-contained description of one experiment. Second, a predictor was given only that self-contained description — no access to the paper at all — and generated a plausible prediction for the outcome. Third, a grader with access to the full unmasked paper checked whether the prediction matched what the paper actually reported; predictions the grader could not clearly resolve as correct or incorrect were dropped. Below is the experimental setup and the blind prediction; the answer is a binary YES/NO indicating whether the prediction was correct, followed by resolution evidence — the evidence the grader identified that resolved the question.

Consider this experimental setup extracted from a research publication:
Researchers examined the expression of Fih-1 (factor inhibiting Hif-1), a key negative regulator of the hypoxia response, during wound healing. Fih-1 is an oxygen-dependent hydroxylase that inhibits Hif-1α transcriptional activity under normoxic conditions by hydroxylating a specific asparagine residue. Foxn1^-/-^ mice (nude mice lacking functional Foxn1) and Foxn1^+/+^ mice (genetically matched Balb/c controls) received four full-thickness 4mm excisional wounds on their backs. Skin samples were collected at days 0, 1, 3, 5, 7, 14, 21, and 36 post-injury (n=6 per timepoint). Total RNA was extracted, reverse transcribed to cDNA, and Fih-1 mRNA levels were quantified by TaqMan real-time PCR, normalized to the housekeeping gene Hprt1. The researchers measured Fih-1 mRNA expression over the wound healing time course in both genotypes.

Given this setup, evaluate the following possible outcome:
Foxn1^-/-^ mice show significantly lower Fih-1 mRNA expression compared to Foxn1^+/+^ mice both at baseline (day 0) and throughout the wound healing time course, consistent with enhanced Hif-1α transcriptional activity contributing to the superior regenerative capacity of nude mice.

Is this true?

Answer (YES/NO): NO